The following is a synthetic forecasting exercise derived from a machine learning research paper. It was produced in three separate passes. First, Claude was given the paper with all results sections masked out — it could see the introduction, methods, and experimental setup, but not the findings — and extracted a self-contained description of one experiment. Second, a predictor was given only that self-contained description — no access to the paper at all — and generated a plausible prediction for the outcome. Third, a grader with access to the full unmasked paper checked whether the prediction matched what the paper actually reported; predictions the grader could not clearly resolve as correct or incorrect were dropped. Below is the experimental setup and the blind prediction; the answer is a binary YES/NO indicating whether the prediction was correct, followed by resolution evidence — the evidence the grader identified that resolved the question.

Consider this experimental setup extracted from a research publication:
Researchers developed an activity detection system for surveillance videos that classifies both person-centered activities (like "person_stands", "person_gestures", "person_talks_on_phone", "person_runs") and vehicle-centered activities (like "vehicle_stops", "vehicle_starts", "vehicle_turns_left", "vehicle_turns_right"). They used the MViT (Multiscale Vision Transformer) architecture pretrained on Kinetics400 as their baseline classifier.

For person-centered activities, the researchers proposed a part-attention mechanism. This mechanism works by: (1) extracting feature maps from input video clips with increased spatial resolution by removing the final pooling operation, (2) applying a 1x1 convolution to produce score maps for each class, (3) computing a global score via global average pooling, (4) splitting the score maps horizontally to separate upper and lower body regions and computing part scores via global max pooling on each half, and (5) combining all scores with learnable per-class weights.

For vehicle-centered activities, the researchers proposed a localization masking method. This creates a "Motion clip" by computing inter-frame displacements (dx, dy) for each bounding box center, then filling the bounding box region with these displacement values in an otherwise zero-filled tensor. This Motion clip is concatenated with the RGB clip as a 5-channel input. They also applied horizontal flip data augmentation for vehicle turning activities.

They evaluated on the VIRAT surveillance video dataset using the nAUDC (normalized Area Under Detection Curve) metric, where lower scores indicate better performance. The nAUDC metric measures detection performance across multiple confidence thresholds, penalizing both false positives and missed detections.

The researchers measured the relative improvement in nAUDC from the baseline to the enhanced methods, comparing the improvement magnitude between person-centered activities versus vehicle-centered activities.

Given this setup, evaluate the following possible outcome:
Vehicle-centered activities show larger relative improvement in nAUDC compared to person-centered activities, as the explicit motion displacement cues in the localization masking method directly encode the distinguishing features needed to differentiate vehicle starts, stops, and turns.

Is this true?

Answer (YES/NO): YES